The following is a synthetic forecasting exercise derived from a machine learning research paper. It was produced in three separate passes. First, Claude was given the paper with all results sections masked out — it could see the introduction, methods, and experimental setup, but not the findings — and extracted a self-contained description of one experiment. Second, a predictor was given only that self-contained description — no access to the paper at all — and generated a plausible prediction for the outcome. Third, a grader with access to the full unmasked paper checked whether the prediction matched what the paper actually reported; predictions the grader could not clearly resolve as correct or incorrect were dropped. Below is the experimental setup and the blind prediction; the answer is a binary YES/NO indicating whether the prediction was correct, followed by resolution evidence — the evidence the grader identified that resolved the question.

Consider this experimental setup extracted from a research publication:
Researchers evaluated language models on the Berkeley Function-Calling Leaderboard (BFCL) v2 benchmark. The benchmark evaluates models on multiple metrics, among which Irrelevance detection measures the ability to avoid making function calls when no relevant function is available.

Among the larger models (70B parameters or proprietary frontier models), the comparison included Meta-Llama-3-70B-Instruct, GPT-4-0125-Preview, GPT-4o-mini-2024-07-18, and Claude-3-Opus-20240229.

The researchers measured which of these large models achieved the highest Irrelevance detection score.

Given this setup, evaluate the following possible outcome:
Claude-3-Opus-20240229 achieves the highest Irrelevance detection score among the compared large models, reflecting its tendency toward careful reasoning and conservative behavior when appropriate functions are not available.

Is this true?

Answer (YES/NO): NO